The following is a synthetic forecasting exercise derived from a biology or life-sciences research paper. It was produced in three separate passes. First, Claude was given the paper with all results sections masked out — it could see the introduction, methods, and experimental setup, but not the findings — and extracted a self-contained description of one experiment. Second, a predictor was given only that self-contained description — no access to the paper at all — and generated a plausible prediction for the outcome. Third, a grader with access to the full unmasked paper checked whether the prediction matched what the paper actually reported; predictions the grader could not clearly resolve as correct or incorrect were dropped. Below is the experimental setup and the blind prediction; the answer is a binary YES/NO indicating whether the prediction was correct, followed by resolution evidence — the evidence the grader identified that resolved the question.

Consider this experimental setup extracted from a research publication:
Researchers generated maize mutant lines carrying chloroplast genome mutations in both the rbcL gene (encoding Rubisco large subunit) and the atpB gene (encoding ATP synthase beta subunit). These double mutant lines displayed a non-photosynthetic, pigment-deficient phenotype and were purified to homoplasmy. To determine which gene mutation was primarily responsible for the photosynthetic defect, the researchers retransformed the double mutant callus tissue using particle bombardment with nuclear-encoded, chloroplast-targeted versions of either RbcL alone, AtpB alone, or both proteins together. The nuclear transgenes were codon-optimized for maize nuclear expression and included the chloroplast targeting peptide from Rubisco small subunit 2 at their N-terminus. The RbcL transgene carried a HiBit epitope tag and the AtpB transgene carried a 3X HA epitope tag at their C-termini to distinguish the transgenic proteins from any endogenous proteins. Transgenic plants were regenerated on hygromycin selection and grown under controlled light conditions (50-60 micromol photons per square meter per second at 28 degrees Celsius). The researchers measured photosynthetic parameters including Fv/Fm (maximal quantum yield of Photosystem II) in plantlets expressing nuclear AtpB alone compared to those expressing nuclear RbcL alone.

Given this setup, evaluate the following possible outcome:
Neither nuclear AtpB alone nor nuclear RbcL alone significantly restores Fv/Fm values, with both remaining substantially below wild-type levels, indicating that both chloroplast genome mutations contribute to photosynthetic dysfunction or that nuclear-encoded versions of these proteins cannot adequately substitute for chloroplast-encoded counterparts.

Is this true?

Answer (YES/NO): NO